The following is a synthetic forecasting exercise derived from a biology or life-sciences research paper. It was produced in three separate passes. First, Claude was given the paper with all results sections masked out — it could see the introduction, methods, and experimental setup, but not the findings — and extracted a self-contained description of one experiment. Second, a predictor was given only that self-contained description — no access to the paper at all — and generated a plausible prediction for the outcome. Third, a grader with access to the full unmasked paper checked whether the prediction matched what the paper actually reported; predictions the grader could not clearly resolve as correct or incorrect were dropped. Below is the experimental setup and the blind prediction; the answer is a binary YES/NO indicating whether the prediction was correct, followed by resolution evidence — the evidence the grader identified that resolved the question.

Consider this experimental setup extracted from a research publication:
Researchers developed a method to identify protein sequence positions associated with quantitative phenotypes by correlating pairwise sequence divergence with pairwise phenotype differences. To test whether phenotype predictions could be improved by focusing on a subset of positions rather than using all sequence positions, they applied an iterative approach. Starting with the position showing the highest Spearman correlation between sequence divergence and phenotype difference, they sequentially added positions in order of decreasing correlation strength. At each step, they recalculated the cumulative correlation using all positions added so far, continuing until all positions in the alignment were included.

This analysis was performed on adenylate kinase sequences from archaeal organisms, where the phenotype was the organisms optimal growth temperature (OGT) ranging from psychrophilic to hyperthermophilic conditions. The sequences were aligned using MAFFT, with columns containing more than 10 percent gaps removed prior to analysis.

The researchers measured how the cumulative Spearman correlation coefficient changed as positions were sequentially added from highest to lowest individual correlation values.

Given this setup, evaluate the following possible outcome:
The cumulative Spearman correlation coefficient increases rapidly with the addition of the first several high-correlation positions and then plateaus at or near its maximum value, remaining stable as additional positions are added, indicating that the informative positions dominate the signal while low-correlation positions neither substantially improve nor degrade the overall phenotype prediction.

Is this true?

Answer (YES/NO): NO